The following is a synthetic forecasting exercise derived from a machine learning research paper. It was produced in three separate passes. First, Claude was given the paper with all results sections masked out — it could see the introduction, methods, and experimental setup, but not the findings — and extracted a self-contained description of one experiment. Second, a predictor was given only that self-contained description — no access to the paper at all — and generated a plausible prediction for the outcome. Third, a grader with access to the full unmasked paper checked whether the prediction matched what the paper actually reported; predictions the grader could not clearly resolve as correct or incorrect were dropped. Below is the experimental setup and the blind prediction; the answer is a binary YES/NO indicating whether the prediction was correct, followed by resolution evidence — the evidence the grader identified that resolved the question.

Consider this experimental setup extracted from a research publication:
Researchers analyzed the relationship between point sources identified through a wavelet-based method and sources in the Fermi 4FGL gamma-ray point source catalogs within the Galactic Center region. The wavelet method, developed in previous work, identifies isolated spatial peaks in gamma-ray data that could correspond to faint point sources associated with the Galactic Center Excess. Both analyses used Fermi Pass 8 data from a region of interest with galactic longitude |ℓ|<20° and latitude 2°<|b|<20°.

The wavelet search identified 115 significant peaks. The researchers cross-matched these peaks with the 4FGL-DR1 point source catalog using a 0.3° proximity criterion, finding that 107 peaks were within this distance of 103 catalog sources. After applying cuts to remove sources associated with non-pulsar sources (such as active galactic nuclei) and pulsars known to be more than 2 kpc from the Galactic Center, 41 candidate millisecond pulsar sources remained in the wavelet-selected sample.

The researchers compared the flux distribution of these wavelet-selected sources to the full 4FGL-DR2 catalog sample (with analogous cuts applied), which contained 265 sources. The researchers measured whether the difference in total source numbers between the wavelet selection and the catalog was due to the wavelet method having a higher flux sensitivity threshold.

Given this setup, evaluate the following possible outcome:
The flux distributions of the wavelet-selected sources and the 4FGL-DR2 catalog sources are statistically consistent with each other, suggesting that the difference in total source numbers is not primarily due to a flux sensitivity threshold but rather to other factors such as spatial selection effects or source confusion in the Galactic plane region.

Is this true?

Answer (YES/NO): YES